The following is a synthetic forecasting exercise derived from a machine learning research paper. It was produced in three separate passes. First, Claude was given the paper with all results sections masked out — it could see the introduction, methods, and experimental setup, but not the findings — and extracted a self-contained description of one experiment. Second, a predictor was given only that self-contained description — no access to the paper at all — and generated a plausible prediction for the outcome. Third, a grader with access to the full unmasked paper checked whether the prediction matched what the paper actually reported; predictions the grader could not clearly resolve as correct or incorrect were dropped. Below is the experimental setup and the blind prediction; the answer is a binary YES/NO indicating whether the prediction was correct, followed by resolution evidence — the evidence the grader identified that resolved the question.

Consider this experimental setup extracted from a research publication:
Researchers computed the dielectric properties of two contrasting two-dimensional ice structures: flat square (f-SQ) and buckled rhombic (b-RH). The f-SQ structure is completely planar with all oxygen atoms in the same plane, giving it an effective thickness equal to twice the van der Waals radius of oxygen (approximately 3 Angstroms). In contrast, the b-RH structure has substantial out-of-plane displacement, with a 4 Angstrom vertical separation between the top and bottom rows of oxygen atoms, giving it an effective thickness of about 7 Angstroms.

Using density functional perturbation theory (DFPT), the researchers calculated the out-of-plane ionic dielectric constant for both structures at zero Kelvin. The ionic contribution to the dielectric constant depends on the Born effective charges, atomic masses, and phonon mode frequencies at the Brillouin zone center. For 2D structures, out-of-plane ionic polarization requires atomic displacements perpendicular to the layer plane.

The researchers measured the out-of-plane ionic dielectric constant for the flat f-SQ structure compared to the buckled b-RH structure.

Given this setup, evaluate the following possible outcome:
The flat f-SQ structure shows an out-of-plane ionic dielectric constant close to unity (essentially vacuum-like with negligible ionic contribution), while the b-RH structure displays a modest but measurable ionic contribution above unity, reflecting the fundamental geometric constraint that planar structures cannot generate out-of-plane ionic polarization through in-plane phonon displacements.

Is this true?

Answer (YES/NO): NO